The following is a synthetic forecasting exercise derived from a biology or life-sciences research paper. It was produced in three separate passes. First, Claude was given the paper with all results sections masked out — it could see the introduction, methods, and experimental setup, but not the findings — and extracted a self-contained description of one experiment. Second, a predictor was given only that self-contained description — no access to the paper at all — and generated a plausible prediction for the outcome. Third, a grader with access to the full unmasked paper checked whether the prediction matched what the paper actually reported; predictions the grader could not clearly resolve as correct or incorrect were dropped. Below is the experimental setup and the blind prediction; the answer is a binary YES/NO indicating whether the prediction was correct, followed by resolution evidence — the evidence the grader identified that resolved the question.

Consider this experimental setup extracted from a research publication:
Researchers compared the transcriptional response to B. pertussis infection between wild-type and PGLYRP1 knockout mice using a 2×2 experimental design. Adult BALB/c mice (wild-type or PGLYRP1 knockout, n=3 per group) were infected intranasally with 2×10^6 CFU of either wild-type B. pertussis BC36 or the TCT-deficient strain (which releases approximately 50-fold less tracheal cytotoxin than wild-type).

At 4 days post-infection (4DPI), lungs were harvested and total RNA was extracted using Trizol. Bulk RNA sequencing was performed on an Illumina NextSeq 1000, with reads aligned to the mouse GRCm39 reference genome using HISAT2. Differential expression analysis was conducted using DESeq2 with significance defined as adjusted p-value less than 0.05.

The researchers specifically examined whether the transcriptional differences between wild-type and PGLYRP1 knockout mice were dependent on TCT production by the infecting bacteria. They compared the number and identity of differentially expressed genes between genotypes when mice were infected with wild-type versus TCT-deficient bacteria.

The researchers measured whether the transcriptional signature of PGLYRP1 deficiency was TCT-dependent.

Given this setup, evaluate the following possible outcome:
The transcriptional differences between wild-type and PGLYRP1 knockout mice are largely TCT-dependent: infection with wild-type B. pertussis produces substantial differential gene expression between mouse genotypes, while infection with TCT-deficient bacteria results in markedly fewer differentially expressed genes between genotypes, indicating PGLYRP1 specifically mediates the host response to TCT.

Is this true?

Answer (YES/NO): NO